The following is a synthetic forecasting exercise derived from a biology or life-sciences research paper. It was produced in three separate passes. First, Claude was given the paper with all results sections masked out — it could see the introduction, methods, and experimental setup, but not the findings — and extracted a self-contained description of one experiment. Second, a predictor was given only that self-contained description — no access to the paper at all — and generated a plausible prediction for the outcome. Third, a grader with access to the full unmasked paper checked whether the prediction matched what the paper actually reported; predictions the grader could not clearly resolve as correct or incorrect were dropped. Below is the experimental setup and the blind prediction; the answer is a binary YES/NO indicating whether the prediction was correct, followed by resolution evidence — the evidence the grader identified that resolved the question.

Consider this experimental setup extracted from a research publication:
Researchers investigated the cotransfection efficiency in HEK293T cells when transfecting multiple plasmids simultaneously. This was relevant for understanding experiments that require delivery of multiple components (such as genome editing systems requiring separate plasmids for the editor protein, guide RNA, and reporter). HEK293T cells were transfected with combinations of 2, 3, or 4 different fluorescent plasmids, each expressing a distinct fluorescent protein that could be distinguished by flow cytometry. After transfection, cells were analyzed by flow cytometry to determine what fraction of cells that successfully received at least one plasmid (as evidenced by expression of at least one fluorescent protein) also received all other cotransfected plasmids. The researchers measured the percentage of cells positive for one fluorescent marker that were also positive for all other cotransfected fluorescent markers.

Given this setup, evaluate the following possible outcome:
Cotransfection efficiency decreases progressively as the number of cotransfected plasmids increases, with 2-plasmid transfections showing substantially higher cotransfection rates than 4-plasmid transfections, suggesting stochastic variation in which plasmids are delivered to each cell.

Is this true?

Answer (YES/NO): NO